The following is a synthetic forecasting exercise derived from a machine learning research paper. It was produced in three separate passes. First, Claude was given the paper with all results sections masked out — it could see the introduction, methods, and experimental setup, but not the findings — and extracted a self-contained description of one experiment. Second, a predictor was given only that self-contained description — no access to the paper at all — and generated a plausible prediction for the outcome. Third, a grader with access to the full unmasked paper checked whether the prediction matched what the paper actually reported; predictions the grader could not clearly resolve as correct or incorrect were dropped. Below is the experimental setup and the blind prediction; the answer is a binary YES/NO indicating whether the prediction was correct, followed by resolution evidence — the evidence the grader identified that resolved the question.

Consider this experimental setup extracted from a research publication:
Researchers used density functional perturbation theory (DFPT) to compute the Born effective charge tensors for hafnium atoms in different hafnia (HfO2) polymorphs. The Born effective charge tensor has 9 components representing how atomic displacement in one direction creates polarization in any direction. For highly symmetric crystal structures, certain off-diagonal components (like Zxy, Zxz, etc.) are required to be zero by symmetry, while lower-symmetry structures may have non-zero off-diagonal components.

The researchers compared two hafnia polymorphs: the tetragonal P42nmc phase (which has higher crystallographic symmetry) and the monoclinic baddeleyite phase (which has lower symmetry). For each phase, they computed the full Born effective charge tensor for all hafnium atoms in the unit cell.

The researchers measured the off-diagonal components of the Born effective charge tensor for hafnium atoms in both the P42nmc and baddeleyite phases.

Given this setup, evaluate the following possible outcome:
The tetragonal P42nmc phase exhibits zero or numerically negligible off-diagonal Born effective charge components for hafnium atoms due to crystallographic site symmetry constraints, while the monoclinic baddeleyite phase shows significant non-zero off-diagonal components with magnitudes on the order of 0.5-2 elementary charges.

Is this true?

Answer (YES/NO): NO